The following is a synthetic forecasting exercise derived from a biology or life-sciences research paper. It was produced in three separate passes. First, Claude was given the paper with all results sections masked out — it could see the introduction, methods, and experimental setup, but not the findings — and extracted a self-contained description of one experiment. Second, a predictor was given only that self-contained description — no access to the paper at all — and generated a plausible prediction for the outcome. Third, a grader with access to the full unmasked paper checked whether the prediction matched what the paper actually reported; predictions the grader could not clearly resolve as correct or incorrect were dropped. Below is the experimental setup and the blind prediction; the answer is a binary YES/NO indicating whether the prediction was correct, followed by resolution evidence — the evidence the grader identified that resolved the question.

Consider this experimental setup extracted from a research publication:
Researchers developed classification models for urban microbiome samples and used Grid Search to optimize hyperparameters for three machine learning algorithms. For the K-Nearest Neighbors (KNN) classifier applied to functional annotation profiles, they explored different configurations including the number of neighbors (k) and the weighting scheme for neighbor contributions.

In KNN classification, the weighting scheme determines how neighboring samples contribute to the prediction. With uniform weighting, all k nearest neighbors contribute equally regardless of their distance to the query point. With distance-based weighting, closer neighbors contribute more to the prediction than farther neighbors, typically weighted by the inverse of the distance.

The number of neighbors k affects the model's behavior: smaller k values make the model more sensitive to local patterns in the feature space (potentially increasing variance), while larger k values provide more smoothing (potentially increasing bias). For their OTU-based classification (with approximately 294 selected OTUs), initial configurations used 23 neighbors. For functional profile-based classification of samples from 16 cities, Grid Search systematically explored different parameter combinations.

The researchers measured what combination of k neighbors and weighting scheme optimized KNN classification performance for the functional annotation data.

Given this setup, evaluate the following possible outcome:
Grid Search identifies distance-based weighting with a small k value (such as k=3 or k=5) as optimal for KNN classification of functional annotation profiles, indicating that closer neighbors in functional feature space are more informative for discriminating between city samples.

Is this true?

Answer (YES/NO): YES